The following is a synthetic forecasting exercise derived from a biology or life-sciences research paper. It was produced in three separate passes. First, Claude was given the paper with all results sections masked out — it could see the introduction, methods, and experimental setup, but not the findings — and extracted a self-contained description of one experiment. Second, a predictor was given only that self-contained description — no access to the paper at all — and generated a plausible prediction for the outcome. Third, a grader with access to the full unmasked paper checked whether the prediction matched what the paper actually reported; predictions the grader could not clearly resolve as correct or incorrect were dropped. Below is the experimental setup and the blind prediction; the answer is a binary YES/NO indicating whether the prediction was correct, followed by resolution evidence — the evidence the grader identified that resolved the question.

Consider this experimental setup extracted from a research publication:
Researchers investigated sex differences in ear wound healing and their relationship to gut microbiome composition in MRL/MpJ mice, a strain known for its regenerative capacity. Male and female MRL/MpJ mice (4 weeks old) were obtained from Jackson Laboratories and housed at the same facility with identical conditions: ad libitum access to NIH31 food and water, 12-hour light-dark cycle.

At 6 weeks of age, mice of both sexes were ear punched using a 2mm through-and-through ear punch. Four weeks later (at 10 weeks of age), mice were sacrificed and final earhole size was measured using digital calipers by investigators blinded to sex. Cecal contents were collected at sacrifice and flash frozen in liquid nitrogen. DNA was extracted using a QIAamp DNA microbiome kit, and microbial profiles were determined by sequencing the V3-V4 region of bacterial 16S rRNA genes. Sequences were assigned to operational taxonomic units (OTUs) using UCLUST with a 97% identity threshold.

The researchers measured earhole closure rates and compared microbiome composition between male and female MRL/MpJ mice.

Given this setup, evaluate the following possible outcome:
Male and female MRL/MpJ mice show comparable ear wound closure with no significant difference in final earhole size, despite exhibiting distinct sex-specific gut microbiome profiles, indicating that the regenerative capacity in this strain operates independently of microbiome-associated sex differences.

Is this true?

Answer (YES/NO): NO